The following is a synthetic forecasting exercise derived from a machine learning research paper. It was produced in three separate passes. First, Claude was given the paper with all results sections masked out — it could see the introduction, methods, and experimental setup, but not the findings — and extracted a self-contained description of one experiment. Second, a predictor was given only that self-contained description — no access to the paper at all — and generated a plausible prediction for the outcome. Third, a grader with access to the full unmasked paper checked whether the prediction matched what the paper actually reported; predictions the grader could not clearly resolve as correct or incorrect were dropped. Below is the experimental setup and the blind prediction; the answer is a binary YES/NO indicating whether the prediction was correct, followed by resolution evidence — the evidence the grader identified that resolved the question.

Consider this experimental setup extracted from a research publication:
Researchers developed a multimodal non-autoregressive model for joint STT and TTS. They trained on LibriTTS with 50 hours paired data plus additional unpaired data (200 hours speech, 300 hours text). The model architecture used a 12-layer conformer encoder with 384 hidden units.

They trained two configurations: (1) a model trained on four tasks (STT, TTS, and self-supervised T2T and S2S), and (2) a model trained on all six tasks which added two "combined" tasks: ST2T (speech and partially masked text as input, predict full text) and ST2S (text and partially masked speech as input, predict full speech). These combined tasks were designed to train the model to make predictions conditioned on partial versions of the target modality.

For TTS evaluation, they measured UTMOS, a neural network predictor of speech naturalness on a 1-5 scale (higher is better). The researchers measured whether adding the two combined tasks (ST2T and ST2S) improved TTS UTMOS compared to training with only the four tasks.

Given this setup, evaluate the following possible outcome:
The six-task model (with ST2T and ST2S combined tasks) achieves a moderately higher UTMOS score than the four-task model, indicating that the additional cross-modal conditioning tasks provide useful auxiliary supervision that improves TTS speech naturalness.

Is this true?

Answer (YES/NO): YES